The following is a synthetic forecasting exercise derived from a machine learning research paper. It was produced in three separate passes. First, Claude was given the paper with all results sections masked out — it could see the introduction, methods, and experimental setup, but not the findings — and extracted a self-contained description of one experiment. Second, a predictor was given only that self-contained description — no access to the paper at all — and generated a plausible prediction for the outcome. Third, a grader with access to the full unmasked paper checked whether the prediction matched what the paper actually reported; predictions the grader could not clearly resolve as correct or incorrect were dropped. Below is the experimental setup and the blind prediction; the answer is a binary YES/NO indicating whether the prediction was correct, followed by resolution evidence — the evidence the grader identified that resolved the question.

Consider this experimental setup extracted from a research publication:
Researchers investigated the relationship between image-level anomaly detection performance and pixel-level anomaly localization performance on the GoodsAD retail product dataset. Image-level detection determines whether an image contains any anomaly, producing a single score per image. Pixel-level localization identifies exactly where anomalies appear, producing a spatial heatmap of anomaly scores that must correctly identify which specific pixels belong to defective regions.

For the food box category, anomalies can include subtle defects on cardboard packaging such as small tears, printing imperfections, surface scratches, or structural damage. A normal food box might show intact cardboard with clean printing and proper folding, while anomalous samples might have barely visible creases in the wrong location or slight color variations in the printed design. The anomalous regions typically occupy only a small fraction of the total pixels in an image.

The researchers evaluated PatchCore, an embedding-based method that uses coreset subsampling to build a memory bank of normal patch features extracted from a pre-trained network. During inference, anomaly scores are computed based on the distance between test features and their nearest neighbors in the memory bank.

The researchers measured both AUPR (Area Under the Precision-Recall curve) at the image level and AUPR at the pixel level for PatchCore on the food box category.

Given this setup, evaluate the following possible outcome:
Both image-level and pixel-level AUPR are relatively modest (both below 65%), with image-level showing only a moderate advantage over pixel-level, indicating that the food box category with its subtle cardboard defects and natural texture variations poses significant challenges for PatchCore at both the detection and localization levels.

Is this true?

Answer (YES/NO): NO